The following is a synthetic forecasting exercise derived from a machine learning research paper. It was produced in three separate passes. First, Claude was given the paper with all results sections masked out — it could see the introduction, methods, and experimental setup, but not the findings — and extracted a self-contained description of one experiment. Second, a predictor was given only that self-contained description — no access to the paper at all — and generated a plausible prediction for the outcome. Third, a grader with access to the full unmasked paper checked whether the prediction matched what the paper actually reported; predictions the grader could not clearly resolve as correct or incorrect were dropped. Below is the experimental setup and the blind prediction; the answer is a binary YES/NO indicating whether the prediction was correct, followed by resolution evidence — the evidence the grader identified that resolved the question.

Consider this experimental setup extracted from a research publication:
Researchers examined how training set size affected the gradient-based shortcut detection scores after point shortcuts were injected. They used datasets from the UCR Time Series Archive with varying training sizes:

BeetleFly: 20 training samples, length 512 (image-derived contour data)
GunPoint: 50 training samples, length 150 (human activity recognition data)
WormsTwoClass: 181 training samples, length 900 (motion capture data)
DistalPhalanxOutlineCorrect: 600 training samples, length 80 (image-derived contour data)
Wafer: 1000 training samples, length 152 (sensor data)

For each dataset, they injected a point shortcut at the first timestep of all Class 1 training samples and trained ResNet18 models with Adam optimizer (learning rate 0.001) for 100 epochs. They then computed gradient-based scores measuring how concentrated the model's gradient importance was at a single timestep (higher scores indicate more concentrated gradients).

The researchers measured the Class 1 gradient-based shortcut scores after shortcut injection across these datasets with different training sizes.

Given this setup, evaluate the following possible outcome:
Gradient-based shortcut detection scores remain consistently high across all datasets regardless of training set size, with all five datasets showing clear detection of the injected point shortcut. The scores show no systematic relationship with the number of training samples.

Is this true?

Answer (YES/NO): YES